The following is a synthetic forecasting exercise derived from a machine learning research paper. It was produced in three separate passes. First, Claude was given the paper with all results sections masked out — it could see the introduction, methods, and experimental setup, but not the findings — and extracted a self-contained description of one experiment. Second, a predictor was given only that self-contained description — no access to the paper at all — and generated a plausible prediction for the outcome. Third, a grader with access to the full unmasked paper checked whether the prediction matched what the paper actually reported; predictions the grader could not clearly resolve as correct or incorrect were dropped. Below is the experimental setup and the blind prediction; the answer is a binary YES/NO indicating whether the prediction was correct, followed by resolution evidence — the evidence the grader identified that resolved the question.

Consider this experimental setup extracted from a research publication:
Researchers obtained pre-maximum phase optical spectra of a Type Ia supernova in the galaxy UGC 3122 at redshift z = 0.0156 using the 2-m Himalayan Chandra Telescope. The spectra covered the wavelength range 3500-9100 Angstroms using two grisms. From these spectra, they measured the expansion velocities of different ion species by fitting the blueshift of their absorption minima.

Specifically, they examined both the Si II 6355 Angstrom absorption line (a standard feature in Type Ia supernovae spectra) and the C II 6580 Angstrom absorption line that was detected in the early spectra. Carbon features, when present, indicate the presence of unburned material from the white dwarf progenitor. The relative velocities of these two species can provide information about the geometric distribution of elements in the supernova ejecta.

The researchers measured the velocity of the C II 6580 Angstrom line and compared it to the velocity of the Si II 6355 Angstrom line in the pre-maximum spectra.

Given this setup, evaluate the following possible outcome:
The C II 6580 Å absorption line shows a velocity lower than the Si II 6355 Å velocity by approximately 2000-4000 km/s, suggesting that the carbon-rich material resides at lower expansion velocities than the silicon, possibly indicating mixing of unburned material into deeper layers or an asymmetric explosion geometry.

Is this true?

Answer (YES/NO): YES